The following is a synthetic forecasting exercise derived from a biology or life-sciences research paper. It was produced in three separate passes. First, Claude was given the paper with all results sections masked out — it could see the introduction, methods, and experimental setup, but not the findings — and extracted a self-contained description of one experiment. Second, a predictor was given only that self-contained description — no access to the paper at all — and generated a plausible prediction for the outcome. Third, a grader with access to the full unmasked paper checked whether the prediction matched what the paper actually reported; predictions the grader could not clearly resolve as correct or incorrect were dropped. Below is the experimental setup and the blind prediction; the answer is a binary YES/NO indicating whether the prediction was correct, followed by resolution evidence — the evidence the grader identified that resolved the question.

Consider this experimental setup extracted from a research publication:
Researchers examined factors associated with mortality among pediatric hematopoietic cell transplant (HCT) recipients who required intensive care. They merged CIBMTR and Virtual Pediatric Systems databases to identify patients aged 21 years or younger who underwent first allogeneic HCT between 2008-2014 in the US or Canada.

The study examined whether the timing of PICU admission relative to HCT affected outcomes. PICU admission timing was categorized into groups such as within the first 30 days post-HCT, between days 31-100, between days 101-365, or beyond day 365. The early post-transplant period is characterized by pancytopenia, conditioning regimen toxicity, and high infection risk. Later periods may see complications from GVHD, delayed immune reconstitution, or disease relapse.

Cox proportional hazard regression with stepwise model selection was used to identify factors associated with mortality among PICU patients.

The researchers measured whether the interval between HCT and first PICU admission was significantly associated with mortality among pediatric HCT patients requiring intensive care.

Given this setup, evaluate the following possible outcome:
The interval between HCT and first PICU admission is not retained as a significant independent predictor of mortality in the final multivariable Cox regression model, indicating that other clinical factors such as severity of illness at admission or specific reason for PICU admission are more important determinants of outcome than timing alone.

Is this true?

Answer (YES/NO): NO